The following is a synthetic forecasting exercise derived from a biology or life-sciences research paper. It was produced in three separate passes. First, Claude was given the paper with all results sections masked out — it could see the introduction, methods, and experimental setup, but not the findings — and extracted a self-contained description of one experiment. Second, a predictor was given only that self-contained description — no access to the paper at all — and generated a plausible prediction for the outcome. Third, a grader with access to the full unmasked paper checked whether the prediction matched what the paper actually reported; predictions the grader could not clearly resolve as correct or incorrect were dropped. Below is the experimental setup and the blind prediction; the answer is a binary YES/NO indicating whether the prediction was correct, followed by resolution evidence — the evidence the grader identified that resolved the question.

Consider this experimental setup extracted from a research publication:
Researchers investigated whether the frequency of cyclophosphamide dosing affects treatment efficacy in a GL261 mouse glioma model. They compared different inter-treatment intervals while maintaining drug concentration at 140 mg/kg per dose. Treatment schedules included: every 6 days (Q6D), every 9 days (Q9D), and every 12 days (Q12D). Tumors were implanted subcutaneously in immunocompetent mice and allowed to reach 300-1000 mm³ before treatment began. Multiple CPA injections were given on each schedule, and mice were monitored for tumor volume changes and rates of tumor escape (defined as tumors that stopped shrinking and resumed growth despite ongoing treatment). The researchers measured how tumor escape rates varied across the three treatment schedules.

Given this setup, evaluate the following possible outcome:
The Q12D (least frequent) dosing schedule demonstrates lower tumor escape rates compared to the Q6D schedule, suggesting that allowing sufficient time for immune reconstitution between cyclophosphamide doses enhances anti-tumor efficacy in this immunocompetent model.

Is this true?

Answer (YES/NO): NO